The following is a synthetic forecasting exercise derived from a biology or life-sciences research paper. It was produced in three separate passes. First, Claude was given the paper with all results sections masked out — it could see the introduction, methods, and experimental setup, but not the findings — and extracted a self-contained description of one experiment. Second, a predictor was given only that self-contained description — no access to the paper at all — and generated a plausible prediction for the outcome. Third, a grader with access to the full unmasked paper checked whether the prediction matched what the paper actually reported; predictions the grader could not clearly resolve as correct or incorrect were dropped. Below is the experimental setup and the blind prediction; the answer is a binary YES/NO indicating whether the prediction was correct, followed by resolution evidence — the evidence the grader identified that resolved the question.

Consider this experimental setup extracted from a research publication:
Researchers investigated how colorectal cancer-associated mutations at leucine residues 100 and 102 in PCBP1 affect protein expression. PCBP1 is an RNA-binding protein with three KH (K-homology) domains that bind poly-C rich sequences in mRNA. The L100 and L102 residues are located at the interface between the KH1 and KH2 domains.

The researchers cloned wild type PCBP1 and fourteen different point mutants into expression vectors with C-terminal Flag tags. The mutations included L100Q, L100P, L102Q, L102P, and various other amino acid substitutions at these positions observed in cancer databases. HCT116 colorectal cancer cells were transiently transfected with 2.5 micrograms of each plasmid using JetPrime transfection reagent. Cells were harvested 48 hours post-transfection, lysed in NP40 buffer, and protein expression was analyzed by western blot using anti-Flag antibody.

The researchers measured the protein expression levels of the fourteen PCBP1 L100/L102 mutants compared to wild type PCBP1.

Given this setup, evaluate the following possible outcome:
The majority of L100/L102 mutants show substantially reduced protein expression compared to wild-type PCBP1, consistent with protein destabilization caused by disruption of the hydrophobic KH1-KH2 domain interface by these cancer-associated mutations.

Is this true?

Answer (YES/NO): YES